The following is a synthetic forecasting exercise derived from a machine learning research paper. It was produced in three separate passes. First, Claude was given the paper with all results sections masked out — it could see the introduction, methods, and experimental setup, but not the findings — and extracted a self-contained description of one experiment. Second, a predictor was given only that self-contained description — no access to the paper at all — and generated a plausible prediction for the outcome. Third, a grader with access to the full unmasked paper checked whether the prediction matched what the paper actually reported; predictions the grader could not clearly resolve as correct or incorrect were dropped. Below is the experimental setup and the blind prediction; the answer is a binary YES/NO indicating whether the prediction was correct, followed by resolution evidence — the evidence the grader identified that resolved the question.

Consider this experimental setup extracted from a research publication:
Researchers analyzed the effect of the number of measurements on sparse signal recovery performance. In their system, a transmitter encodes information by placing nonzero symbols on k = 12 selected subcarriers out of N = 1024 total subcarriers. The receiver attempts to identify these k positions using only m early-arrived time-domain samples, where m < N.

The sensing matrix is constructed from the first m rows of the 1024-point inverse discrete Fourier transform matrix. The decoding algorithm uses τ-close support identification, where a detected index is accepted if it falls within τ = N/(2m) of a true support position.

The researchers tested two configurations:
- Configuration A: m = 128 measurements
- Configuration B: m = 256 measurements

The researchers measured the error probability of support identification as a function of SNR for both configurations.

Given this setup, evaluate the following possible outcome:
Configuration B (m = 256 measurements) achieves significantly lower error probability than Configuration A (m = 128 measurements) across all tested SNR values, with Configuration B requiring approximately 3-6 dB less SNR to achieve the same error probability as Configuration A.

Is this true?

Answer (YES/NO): YES